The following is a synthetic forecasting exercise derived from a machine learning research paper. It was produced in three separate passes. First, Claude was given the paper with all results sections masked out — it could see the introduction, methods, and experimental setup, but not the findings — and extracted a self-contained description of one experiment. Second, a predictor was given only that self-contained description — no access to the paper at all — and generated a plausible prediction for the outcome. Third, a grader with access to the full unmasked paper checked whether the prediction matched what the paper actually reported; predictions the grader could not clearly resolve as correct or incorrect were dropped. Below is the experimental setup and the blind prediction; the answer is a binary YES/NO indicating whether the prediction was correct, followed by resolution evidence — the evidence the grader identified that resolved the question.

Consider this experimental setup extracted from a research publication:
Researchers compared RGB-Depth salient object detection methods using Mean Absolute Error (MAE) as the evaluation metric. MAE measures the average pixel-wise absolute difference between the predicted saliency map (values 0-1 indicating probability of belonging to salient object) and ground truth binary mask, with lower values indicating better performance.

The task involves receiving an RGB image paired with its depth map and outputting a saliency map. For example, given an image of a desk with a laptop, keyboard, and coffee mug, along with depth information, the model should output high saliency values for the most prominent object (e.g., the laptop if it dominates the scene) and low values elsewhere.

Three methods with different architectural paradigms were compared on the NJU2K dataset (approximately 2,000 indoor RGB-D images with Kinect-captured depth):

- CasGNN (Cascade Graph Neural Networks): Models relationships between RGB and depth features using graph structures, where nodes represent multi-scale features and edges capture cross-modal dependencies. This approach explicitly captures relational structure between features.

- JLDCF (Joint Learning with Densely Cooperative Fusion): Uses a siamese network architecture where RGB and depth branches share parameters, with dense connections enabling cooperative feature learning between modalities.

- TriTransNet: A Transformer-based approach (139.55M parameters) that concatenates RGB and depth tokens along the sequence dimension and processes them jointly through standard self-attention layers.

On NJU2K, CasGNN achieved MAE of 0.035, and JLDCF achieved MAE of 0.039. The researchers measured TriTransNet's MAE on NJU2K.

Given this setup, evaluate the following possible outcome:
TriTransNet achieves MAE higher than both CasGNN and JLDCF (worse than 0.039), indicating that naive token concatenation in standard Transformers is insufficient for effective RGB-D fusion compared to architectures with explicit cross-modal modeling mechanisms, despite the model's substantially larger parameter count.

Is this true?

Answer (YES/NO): NO